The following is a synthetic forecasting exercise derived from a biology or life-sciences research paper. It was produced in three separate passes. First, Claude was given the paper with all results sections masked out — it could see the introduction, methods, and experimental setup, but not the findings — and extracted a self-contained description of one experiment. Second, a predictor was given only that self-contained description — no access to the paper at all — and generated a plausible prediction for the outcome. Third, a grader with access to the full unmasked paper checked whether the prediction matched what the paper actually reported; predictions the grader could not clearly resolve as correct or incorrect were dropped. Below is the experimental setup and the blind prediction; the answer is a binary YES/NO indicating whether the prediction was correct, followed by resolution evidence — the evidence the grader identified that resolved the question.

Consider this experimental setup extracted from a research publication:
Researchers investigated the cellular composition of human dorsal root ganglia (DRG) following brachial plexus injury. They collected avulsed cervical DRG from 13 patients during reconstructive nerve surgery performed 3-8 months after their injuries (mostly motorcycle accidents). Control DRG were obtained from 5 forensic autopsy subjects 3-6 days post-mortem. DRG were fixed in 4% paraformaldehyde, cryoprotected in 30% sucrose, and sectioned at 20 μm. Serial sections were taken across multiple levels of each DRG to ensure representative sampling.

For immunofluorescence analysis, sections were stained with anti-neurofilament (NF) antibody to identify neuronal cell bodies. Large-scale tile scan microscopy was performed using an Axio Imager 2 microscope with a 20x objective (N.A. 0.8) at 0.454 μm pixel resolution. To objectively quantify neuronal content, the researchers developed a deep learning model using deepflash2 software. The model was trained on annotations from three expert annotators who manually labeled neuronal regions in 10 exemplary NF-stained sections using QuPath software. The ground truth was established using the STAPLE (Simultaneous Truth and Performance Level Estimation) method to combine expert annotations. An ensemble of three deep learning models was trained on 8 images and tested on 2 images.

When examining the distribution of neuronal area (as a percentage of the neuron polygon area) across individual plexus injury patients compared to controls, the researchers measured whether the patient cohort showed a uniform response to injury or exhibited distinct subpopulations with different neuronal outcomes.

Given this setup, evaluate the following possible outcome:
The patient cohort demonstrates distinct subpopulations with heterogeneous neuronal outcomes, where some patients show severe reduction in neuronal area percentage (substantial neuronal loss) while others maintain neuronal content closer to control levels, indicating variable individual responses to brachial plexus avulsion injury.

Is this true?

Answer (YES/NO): NO